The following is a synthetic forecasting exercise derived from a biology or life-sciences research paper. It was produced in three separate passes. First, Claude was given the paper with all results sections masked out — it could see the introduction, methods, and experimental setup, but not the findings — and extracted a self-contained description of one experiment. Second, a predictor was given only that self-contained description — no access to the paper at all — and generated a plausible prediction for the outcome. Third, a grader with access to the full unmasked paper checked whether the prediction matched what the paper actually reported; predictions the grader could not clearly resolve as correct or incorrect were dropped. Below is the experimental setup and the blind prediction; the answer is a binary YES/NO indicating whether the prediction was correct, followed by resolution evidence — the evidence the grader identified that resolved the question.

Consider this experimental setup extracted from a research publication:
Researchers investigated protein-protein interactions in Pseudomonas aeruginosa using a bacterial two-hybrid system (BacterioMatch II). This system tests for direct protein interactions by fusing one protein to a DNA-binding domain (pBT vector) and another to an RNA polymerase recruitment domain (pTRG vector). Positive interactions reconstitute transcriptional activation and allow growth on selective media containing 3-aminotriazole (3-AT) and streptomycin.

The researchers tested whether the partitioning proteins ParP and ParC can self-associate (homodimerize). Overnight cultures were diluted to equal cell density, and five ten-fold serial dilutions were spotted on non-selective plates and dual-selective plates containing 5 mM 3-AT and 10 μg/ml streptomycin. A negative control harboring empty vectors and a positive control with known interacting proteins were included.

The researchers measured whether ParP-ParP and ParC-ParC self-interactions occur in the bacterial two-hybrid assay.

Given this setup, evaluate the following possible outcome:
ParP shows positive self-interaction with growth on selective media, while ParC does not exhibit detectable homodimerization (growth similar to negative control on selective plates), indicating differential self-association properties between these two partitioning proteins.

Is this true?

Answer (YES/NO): NO